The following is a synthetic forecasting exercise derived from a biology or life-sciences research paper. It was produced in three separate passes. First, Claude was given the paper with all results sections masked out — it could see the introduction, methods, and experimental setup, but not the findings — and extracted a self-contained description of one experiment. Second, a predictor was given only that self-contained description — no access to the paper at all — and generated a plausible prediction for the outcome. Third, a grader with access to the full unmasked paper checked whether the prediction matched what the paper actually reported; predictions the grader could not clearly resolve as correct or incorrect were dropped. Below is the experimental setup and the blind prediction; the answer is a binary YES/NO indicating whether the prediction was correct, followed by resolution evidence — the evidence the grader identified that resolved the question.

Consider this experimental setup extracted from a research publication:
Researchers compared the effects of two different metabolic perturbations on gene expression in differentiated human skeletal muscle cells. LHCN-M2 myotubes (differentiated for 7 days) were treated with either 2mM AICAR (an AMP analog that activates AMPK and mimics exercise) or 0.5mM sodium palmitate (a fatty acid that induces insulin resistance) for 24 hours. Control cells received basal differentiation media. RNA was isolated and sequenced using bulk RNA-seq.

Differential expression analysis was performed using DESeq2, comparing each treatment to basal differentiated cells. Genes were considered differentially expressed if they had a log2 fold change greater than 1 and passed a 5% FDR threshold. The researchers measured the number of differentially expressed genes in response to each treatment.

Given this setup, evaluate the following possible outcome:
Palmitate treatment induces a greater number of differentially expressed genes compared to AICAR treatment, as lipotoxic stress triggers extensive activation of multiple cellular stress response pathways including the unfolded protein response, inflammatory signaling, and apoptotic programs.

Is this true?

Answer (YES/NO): NO